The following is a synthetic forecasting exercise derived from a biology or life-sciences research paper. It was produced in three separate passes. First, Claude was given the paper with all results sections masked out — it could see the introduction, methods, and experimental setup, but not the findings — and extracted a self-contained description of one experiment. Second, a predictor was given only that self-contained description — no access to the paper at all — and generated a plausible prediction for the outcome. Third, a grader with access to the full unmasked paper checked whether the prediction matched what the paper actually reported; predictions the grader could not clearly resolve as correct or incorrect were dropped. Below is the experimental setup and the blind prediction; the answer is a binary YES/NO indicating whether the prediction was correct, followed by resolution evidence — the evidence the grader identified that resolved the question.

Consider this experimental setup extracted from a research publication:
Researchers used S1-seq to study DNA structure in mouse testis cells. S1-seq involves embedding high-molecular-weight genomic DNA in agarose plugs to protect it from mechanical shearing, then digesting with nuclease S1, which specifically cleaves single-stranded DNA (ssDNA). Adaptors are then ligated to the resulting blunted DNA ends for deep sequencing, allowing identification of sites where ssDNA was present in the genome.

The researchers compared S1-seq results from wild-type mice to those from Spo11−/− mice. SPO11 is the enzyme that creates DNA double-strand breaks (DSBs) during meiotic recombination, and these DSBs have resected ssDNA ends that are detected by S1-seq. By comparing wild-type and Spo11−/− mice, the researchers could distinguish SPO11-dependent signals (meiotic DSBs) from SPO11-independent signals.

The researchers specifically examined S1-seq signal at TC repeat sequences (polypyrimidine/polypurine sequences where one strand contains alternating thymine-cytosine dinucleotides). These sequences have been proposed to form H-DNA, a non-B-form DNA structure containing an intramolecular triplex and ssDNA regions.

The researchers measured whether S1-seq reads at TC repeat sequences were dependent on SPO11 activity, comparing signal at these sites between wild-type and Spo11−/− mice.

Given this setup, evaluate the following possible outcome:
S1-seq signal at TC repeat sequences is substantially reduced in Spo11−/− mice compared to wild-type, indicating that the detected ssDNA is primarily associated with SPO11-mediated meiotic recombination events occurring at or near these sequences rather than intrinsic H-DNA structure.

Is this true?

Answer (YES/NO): NO